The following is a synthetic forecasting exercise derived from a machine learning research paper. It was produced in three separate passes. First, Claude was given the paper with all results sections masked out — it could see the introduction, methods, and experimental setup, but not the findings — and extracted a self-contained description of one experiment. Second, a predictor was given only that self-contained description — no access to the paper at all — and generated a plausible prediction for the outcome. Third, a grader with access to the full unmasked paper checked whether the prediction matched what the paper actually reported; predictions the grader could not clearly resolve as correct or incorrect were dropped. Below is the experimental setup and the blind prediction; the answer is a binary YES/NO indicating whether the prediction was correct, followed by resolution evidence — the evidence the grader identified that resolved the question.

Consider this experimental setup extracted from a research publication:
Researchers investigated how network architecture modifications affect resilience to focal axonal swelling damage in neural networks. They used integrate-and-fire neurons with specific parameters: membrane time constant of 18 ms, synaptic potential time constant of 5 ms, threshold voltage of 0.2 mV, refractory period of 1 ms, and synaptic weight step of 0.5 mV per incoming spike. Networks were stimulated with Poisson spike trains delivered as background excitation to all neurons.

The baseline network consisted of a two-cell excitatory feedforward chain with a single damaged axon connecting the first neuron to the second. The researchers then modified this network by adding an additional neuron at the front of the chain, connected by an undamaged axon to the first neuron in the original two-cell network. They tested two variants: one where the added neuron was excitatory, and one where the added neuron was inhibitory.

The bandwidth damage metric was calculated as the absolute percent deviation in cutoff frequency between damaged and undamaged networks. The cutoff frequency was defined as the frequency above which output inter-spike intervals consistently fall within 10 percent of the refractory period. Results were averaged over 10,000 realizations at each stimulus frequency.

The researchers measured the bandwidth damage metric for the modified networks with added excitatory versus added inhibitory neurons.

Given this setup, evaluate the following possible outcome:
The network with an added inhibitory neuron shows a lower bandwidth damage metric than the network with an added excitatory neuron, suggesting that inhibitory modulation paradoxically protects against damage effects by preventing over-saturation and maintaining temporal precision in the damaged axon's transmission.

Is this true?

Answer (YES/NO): YES